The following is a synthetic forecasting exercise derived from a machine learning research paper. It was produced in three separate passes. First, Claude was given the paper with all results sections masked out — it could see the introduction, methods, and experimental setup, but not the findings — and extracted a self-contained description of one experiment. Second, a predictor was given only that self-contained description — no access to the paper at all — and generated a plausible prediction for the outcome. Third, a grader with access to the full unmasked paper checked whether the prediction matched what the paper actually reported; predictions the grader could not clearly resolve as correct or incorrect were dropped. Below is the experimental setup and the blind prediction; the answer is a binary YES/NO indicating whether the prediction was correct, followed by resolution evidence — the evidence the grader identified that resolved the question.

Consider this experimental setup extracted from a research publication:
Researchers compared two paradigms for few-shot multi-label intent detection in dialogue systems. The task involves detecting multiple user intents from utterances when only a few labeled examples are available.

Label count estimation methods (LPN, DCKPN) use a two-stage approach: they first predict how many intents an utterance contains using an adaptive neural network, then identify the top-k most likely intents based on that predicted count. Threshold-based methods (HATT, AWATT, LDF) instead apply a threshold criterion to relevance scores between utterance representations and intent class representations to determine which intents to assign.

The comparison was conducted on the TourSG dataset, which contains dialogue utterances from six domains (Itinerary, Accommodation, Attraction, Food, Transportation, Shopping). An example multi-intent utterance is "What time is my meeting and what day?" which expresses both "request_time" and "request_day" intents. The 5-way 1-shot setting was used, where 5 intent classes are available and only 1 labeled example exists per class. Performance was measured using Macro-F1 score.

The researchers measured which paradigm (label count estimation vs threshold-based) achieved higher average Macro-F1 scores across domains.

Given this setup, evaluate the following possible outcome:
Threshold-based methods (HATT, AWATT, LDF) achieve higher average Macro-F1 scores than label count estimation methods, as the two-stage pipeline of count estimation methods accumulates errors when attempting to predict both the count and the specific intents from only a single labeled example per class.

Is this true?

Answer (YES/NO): YES